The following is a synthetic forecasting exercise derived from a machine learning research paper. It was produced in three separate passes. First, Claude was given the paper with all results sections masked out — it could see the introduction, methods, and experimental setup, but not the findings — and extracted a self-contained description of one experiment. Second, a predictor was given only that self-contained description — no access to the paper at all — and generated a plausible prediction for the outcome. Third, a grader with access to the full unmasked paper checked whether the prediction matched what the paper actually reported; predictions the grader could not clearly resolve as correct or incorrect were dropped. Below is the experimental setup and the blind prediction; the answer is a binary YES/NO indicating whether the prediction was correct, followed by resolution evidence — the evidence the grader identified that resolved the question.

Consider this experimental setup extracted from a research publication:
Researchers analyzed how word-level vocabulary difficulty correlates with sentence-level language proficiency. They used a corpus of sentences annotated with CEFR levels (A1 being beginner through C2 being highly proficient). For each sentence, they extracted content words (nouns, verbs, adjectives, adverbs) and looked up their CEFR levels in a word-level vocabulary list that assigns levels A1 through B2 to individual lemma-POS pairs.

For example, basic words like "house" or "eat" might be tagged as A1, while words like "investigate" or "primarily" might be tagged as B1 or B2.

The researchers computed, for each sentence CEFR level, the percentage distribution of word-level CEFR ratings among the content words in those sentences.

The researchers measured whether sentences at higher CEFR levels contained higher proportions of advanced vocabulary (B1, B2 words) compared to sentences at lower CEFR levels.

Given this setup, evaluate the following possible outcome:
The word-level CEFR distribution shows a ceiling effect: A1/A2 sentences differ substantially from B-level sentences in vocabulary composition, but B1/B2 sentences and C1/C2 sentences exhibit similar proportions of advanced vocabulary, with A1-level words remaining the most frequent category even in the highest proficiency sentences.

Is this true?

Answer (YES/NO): YES